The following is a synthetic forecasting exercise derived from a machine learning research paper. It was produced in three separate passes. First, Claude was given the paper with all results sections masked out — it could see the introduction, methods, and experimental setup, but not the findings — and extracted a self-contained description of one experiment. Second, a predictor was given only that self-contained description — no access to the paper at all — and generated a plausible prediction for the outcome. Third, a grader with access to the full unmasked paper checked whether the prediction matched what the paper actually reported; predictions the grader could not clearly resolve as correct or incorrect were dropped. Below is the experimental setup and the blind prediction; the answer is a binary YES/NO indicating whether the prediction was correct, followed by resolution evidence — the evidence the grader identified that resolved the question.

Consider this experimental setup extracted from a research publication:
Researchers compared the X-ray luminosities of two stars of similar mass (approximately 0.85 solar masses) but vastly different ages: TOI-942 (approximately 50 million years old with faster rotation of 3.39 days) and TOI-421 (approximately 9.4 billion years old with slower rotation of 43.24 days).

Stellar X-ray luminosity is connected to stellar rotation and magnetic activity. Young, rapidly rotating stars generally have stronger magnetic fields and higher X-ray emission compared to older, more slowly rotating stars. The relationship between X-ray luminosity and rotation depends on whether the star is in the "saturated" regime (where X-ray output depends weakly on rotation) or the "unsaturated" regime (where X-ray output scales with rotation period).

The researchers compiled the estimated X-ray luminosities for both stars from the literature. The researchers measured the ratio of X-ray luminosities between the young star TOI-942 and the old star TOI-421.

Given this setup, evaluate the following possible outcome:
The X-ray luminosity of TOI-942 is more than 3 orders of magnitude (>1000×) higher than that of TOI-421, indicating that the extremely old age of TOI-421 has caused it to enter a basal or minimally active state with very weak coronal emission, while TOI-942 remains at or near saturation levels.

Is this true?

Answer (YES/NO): NO